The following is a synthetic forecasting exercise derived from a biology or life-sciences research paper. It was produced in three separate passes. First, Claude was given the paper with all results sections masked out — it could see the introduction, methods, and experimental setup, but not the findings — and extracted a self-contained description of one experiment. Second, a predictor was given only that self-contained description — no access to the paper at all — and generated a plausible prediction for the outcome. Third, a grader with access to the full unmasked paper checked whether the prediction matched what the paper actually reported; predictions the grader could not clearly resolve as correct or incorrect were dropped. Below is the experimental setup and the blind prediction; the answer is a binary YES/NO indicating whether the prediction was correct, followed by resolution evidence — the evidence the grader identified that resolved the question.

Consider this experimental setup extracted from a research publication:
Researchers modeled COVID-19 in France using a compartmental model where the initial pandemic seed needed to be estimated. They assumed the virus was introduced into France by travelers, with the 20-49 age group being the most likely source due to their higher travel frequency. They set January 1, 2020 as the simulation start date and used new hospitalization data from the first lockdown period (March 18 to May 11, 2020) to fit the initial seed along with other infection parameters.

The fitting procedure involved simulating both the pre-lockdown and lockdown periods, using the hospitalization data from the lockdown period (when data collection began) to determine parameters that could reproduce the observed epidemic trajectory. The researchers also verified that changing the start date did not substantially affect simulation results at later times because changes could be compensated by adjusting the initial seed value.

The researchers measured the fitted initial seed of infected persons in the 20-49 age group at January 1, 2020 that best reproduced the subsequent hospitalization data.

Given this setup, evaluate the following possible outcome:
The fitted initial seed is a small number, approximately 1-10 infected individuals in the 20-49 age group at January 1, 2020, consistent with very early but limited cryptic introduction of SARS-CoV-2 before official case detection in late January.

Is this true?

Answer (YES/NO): NO